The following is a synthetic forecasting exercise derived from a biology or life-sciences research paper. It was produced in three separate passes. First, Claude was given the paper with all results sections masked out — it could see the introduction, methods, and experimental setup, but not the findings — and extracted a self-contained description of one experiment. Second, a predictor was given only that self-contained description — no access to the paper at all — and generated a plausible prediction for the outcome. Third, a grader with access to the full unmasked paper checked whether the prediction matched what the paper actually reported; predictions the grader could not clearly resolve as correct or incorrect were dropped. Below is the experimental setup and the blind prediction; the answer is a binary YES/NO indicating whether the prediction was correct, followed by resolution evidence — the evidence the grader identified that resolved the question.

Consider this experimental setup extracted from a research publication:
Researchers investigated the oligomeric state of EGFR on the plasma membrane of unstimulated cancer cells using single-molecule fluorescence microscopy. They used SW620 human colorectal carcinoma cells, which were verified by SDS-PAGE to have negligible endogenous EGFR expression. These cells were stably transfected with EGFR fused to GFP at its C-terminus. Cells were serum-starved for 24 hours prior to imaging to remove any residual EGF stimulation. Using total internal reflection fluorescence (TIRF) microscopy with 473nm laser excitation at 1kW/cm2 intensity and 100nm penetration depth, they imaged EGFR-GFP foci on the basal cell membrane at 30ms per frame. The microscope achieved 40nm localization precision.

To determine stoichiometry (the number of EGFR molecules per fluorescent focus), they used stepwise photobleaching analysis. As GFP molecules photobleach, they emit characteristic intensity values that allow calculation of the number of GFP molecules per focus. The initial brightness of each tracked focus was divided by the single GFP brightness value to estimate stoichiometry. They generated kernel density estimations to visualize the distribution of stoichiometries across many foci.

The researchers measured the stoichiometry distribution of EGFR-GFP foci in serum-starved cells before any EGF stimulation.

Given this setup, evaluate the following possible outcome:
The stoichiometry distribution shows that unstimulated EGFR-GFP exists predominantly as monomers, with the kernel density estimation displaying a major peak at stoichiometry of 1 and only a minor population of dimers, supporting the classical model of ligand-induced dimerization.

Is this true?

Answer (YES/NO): NO